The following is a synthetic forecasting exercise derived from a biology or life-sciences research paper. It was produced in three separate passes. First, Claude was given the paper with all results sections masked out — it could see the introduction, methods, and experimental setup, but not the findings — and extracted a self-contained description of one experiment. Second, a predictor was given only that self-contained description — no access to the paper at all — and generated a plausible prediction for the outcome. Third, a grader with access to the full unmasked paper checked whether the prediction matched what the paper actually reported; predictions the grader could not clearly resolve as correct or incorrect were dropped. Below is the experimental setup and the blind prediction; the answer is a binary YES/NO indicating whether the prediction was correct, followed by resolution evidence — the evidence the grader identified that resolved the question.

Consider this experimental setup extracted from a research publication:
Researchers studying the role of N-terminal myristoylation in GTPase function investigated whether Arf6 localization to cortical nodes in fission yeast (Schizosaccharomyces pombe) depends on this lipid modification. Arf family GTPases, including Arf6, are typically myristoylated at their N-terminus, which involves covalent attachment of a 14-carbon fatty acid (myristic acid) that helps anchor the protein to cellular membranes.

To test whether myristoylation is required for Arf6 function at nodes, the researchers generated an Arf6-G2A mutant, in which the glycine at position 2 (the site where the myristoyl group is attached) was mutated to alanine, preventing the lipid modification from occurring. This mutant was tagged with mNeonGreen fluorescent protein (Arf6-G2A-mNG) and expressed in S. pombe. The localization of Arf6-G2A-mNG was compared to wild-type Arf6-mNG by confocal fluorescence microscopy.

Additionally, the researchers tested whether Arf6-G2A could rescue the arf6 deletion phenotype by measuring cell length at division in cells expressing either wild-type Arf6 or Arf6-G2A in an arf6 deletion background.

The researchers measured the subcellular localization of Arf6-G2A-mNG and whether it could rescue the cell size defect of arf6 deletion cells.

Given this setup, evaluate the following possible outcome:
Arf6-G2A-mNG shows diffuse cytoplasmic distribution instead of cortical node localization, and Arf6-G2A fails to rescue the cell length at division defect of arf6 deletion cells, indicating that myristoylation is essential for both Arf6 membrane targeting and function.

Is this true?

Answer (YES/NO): NO